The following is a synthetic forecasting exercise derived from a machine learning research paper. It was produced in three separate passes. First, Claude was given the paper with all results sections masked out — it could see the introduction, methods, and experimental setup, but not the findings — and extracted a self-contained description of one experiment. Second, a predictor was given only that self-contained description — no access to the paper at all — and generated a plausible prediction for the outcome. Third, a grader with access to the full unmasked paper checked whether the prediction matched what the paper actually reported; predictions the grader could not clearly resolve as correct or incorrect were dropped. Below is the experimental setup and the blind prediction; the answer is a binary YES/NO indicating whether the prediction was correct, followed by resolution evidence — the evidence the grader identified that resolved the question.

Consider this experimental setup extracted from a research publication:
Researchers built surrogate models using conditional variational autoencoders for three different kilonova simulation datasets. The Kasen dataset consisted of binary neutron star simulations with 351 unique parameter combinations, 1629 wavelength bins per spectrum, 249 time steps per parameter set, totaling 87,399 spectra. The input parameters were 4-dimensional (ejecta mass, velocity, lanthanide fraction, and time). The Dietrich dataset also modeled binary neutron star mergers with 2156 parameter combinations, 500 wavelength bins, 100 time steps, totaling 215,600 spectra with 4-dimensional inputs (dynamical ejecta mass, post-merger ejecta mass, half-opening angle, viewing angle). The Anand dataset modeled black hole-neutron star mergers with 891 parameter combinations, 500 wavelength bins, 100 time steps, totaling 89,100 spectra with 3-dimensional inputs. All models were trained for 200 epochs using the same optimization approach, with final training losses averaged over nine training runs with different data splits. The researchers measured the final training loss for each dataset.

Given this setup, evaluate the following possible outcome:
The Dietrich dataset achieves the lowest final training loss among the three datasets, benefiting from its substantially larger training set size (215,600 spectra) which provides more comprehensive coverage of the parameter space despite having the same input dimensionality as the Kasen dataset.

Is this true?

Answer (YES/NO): NO